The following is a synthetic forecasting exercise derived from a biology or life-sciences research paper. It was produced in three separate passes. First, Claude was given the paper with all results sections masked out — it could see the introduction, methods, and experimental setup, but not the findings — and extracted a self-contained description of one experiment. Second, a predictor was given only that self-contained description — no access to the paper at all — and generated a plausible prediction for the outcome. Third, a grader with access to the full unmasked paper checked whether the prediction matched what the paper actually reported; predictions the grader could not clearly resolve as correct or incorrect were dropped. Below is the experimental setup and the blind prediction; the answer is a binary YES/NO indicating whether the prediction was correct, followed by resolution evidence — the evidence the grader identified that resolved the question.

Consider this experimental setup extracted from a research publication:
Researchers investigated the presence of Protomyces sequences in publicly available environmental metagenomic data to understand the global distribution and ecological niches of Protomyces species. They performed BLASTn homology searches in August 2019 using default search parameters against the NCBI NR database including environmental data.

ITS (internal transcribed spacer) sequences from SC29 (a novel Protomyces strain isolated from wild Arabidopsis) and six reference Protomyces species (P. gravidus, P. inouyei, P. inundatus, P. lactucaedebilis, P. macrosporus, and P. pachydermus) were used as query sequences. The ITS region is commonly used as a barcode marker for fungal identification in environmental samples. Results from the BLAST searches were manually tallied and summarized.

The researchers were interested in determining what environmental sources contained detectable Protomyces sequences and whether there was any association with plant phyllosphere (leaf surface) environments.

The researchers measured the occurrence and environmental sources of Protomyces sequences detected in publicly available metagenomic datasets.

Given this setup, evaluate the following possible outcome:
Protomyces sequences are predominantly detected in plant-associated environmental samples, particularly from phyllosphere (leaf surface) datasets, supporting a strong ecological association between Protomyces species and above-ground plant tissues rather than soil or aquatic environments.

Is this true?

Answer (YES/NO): NO